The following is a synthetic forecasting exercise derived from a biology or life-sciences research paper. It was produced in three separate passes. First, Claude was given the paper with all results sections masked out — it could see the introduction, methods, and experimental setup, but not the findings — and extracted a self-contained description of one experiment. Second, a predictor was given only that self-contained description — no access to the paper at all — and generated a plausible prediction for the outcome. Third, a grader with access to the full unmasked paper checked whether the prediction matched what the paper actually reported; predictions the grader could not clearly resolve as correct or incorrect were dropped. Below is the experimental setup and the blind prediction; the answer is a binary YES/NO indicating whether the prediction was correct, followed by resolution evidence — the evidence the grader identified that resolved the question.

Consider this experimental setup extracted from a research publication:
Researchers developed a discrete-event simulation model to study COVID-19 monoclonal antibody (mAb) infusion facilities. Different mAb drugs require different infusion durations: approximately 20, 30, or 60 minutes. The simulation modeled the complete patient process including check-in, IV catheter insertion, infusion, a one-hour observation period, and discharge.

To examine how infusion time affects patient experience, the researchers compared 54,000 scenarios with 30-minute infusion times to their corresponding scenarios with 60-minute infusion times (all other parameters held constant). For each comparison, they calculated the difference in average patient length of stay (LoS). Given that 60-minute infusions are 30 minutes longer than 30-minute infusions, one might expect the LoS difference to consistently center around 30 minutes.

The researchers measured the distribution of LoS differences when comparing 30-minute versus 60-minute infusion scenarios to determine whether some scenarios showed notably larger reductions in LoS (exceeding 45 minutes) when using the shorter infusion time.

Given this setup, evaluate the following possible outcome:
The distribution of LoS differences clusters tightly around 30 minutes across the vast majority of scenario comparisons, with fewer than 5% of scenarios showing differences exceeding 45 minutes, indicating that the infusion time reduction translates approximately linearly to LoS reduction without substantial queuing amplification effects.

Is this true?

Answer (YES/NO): NO